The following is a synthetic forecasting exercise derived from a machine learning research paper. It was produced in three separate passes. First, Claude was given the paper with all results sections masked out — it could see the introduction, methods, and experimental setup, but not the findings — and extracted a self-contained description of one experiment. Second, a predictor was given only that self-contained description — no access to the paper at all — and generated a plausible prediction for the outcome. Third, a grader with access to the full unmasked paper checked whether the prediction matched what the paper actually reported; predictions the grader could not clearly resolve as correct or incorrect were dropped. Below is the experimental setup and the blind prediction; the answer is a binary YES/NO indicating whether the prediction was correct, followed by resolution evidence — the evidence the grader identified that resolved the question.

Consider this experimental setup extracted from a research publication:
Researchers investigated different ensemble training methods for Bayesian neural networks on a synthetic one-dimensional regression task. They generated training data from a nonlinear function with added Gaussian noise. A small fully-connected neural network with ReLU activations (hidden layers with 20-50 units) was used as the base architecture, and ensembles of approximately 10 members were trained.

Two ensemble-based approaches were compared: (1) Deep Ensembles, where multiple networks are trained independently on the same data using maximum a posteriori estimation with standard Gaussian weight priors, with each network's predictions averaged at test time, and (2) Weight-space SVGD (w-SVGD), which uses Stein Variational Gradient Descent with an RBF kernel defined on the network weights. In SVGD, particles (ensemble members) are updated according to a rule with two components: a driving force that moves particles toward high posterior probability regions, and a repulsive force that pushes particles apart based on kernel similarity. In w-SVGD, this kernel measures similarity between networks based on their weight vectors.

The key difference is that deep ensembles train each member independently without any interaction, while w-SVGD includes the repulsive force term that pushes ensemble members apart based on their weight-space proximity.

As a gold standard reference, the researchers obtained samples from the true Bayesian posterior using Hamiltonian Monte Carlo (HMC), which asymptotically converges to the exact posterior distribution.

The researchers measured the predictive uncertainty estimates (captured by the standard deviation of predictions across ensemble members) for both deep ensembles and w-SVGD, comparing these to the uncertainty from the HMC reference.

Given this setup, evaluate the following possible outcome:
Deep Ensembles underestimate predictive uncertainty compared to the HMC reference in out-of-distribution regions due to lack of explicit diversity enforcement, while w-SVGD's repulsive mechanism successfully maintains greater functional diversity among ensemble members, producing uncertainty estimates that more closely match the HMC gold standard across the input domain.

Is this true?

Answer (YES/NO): NO